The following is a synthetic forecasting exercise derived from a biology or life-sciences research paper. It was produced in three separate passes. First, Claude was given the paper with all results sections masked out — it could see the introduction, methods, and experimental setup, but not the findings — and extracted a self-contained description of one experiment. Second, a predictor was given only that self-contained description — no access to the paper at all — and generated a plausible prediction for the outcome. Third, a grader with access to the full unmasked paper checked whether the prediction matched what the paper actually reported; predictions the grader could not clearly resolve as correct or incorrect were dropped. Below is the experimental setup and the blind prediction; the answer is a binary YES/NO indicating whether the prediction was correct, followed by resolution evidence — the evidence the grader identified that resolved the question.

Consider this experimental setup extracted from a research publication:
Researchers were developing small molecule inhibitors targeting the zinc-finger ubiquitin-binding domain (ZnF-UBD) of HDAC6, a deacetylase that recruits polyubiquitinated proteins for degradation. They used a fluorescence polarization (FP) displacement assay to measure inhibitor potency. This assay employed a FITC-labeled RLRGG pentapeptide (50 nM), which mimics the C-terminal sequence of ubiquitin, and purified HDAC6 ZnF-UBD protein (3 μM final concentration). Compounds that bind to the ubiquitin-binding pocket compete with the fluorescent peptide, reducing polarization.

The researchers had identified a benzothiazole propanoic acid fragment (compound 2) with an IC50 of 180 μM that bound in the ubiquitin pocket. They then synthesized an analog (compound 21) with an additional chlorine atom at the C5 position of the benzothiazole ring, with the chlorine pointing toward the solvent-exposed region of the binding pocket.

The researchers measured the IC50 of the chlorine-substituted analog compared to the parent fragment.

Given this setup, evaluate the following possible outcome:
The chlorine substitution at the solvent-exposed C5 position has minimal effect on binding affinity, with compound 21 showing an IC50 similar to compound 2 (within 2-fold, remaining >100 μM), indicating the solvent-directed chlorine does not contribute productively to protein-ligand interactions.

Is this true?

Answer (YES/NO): NO